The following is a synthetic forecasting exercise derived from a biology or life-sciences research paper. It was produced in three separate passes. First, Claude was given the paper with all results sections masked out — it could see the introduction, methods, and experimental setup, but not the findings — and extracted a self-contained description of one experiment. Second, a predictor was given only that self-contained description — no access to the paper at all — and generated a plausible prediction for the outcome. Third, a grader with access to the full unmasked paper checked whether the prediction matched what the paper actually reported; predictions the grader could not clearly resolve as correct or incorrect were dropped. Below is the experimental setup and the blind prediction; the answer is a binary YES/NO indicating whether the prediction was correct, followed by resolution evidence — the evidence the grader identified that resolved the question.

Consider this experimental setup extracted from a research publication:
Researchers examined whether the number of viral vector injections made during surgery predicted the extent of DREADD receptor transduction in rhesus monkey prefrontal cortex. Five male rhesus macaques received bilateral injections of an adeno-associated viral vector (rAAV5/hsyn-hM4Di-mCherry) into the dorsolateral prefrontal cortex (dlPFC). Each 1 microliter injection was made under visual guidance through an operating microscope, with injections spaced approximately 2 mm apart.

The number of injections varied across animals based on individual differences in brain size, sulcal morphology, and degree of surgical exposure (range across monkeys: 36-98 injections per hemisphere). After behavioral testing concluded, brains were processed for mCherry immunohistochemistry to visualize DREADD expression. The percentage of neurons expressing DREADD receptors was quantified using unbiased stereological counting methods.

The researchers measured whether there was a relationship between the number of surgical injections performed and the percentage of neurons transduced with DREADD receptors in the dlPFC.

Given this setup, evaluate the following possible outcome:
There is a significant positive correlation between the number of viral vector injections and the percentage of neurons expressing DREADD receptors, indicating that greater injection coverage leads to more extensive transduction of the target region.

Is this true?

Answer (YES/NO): NO